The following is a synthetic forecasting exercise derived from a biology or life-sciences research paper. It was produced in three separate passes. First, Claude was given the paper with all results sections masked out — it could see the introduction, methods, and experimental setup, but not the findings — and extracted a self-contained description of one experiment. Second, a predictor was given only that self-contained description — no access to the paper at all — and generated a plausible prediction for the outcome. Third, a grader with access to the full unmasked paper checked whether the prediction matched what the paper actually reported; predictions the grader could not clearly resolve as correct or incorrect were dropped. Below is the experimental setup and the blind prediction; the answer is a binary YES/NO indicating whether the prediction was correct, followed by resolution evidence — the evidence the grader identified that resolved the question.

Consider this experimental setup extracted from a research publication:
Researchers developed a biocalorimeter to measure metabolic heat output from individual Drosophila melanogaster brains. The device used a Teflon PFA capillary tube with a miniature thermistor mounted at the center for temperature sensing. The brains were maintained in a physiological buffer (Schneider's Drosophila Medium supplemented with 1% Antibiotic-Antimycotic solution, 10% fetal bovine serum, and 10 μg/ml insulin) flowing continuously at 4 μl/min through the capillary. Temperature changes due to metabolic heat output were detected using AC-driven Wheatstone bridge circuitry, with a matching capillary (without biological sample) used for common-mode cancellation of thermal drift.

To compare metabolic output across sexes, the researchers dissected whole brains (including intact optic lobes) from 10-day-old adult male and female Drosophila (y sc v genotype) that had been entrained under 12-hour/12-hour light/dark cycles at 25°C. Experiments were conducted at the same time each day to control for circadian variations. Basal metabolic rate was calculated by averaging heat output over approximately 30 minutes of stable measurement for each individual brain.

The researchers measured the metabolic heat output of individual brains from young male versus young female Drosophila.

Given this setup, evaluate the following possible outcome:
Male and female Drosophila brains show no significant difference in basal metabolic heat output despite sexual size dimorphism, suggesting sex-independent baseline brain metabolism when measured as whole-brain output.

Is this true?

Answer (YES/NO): NO